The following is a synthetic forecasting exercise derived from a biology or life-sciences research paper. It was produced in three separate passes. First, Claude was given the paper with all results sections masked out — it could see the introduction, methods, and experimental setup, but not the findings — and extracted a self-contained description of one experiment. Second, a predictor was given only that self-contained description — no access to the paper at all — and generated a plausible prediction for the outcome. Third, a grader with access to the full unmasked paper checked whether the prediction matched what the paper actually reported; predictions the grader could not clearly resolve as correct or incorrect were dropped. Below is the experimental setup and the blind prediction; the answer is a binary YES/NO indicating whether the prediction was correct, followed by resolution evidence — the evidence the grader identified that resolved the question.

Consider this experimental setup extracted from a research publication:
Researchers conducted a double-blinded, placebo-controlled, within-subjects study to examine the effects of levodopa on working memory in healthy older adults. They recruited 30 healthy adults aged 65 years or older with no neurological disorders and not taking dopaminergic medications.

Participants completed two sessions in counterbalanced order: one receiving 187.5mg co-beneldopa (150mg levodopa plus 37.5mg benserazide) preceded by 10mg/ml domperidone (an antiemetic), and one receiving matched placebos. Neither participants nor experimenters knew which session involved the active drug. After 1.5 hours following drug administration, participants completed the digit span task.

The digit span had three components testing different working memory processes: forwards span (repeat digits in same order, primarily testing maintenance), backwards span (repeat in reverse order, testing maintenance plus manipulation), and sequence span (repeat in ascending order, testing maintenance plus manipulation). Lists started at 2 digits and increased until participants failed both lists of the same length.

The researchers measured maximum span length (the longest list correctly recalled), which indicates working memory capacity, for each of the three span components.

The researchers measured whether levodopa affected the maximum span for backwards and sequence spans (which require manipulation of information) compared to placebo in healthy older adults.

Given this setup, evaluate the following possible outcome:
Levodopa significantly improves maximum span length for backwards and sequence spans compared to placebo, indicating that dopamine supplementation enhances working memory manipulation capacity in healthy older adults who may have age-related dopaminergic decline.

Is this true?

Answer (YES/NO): NO